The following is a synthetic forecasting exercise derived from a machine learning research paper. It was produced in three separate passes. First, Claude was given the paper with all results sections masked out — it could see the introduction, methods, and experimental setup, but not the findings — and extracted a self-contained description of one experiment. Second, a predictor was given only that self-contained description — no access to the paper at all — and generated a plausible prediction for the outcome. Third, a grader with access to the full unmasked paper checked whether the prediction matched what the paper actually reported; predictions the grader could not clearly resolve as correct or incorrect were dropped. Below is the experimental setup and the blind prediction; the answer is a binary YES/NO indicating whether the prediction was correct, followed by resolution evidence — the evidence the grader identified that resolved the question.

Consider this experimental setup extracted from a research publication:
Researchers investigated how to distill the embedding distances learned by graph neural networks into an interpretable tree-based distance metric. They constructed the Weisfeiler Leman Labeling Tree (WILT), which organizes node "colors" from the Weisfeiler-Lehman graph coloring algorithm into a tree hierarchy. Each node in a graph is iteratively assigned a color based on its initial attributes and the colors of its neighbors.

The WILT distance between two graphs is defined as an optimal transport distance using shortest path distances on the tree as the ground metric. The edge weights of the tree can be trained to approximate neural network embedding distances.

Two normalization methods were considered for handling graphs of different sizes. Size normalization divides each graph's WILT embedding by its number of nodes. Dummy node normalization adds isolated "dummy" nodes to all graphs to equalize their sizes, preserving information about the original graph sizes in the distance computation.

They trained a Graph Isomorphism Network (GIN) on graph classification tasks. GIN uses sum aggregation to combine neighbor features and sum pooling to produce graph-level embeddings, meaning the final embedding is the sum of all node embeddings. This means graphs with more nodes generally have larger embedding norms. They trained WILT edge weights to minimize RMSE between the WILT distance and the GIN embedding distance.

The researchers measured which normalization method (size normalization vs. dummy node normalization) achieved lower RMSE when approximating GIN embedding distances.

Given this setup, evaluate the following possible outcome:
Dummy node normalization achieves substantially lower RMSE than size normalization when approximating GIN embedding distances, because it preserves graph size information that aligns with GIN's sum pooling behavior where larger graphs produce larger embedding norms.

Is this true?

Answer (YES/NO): NO